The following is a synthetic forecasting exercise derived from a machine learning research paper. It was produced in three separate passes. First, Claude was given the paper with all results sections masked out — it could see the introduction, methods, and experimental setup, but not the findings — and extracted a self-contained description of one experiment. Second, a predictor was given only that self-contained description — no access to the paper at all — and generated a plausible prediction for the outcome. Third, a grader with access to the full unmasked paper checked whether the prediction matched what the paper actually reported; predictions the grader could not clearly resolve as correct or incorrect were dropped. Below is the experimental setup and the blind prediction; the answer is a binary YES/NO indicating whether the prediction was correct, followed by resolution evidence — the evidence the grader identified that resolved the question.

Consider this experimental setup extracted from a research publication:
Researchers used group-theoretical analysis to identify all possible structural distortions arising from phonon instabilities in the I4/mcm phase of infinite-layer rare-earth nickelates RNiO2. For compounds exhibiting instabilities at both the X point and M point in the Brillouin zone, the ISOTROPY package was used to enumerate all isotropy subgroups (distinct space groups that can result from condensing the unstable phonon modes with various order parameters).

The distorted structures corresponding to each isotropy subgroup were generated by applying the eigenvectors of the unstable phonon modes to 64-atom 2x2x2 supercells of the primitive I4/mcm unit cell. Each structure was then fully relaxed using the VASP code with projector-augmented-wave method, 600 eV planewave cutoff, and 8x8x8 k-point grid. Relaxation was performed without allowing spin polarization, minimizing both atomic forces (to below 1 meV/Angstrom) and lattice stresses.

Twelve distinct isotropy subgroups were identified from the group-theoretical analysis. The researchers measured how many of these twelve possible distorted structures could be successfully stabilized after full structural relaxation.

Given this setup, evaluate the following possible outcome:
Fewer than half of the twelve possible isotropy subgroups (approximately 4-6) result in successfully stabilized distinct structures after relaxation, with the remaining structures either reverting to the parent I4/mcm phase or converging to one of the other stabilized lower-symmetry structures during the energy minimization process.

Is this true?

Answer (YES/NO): YES